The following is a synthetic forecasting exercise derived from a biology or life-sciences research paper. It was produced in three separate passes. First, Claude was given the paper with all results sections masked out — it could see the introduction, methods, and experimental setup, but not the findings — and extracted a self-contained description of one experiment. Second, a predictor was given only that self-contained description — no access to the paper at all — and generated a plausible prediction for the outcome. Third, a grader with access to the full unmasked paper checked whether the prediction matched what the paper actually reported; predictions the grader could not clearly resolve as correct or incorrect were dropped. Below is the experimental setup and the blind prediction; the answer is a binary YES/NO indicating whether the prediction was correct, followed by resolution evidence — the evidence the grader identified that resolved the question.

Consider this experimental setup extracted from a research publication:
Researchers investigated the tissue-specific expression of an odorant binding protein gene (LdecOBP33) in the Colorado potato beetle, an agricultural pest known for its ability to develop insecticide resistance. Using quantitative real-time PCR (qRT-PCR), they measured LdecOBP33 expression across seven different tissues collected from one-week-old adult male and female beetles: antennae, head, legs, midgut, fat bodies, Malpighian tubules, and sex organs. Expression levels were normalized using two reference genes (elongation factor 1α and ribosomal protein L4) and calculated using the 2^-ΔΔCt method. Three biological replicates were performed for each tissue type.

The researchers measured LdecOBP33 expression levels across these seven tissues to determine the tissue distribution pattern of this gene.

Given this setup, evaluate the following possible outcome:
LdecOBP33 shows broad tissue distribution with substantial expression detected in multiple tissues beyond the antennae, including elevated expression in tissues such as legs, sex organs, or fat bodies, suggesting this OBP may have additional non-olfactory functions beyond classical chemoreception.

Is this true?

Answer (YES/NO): NO